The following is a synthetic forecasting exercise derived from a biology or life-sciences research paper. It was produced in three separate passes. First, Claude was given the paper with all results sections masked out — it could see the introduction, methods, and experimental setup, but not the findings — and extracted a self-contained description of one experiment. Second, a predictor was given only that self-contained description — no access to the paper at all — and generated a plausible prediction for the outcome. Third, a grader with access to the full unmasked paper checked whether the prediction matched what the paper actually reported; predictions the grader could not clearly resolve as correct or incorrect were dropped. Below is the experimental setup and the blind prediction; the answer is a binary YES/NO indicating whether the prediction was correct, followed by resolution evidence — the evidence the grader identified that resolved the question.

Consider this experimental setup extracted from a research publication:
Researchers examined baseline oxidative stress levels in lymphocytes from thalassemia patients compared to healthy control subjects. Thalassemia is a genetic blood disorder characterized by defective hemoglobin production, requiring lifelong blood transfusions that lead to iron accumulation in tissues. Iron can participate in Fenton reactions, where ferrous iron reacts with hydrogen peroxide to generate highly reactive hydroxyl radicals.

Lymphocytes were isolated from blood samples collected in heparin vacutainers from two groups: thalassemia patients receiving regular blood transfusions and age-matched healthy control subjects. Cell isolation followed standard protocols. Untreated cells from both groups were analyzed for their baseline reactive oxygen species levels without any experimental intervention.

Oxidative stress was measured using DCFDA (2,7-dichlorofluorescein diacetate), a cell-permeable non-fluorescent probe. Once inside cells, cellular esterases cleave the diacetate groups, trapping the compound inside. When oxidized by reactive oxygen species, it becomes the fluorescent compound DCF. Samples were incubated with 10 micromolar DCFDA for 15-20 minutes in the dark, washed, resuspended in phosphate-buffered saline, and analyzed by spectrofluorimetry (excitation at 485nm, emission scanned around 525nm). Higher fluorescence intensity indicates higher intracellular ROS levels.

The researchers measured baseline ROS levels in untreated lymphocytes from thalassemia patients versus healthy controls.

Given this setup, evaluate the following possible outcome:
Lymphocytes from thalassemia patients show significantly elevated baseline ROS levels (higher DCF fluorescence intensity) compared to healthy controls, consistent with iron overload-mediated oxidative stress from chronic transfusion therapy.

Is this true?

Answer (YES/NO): YES